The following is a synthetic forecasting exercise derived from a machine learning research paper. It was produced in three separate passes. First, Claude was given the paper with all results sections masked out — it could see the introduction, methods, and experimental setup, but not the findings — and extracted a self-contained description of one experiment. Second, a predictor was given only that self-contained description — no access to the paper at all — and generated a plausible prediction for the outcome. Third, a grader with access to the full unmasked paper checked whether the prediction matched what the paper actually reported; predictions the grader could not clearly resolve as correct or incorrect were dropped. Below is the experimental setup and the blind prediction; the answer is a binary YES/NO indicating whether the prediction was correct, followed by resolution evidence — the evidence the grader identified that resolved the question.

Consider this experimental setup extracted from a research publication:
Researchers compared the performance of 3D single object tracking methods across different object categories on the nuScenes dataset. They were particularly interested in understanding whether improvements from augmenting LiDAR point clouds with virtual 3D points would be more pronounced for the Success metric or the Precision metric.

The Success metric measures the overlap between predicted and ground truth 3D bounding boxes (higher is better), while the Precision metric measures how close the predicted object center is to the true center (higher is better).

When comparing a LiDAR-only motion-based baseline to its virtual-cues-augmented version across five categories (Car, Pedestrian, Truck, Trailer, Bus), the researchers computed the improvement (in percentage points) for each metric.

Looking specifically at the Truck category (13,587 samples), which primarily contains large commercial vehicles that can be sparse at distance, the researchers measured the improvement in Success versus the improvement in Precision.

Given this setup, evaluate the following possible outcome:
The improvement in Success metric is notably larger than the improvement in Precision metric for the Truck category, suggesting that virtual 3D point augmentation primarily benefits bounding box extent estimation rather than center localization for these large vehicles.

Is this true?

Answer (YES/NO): YES